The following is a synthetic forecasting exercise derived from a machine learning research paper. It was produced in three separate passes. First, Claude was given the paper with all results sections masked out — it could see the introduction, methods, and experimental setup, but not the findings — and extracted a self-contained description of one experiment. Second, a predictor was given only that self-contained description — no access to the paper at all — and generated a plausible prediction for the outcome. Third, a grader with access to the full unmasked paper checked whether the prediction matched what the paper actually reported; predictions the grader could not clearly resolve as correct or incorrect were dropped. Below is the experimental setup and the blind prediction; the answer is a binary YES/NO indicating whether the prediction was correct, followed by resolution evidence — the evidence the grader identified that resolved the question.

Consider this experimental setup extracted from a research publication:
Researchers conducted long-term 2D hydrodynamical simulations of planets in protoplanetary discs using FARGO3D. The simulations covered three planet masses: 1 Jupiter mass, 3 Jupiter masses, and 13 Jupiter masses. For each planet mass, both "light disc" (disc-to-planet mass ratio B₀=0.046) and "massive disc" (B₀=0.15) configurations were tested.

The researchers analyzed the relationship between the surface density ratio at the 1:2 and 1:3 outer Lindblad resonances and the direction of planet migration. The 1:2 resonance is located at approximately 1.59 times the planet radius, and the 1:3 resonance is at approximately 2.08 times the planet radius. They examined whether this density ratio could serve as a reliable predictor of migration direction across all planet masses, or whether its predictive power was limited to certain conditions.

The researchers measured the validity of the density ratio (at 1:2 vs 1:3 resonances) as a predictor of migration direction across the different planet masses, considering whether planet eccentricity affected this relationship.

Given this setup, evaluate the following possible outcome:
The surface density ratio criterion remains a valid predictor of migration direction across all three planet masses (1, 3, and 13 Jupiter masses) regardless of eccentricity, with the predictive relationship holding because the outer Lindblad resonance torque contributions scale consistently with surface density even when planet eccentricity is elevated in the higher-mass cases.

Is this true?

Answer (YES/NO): NO